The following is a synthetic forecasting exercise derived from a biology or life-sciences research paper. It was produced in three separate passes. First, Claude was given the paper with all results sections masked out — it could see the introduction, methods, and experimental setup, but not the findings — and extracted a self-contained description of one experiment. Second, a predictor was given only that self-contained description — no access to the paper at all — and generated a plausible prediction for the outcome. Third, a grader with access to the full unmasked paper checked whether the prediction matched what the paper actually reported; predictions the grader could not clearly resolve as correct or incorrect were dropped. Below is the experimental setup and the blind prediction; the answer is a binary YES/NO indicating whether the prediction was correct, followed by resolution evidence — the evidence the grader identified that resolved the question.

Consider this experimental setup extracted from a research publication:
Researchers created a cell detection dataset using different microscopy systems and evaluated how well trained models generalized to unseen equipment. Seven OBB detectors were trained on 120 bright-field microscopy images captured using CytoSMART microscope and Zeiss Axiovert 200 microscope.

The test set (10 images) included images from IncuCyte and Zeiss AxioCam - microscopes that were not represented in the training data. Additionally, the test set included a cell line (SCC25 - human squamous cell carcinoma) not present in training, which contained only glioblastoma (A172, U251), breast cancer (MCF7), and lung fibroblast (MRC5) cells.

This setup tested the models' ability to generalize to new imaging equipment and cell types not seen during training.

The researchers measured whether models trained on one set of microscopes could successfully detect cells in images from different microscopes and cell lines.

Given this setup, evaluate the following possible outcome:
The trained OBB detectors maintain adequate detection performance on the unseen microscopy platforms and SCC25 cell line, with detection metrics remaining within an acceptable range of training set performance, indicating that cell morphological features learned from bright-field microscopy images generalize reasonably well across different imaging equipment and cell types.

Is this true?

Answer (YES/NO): YES